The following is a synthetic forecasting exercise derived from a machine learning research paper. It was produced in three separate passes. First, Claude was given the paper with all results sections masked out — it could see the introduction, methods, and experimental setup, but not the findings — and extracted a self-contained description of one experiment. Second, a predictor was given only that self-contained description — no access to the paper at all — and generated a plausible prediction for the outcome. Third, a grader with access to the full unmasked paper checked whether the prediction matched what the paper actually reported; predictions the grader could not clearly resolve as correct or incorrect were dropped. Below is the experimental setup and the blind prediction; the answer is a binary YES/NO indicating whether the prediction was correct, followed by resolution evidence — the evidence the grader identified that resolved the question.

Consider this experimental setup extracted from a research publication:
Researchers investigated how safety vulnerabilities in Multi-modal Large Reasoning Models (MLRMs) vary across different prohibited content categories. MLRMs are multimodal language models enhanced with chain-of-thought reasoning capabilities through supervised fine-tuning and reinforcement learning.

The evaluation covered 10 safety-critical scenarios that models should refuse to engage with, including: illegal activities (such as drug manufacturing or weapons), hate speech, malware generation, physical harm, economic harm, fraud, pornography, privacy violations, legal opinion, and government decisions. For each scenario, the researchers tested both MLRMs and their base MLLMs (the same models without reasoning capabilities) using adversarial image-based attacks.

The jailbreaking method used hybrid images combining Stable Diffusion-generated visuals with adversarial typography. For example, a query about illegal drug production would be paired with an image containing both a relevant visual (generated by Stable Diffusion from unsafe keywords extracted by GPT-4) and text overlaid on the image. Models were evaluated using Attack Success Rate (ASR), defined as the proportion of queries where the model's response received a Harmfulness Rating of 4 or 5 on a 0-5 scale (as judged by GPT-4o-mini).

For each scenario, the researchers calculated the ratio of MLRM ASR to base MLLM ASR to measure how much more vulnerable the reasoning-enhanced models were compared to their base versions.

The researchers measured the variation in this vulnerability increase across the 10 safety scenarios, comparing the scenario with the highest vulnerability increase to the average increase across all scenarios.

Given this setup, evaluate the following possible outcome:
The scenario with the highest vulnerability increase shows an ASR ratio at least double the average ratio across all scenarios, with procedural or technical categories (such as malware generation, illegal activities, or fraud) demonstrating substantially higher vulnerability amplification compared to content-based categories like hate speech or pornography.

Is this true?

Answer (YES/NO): YES